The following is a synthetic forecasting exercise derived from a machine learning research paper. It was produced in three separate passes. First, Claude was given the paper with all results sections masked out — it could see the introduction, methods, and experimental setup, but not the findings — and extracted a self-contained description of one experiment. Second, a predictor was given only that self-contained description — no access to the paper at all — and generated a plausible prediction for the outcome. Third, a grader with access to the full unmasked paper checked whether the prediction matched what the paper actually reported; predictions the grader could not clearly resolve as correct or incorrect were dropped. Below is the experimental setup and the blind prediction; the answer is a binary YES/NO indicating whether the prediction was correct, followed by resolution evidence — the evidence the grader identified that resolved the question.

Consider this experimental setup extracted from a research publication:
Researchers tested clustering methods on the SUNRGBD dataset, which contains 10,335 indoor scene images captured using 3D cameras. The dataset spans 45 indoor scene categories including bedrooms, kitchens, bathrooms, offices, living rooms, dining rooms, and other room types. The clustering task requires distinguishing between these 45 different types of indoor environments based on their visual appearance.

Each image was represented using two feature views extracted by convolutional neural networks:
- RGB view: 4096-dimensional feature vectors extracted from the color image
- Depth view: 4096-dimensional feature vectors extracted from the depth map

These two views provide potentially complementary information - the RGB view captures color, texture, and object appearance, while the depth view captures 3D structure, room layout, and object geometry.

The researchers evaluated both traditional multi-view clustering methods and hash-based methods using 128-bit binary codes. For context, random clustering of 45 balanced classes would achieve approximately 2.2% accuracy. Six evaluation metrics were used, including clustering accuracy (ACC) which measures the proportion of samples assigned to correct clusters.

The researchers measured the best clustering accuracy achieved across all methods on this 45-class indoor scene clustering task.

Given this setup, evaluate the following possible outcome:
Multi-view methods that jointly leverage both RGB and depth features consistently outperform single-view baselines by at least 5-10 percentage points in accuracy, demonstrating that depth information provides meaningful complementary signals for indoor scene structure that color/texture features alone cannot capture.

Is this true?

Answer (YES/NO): NO